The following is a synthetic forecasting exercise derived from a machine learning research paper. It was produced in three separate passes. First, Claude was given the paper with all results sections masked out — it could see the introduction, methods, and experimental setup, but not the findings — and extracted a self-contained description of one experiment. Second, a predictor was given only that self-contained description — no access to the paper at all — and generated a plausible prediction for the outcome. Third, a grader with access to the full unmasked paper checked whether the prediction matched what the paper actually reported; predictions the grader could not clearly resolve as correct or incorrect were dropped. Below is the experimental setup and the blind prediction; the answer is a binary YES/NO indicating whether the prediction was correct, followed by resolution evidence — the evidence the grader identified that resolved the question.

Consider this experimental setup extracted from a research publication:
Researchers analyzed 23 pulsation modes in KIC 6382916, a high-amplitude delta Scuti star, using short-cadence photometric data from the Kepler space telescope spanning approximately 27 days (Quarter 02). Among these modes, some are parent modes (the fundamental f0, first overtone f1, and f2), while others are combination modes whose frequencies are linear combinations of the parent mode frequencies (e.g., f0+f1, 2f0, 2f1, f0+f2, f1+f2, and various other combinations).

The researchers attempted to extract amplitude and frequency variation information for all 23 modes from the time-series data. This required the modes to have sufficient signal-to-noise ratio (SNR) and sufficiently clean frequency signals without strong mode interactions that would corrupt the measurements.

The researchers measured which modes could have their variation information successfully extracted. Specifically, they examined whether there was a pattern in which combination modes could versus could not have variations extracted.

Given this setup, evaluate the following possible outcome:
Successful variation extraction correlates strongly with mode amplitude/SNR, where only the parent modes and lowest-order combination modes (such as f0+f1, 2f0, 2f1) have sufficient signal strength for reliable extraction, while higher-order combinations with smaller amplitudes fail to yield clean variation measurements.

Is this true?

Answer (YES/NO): NO